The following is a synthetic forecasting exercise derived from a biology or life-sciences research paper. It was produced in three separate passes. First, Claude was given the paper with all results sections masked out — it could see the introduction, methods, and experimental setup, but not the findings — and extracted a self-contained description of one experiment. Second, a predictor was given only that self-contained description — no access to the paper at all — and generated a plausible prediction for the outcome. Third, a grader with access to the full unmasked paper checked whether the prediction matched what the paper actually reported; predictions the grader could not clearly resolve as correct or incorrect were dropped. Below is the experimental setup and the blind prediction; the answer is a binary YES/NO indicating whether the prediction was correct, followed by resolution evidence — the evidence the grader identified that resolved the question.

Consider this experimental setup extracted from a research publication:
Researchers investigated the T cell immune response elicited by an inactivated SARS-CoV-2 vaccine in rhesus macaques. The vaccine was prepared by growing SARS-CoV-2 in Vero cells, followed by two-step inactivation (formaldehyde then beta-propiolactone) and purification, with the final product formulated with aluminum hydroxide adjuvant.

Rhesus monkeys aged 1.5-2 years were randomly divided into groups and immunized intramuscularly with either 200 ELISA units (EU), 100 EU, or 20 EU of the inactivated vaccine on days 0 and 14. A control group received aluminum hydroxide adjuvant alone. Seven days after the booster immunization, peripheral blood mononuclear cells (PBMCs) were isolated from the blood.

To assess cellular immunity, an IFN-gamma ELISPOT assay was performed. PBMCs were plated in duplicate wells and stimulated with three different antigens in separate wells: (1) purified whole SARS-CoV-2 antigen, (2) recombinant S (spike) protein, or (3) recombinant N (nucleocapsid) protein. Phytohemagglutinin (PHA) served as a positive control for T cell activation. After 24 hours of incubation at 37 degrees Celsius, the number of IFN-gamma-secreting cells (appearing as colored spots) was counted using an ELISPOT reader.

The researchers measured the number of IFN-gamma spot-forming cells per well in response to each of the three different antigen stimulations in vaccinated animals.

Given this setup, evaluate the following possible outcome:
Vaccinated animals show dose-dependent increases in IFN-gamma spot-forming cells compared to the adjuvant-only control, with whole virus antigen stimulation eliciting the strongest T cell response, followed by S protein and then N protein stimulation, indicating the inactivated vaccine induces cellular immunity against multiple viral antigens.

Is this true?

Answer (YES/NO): NO